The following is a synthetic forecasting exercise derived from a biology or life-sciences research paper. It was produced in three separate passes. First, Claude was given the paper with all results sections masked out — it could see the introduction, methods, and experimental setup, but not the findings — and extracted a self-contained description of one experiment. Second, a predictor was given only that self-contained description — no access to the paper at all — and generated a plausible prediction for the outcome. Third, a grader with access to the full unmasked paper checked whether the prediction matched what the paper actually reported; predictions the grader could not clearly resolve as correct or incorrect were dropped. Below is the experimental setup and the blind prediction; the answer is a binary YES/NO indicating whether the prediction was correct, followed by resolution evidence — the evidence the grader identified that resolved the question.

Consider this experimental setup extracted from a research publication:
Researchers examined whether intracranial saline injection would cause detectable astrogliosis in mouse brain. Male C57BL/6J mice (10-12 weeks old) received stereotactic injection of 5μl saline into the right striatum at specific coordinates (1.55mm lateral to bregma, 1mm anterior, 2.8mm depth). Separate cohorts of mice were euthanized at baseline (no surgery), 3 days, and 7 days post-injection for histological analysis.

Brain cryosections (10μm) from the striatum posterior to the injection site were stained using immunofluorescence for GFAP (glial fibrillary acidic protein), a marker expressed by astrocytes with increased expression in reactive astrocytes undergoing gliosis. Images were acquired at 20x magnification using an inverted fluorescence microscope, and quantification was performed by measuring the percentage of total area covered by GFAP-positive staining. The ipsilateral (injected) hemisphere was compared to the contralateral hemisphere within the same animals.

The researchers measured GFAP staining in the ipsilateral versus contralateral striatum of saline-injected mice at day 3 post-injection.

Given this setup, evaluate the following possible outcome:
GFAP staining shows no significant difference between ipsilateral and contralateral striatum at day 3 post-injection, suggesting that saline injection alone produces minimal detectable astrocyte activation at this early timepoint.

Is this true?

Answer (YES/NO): YES